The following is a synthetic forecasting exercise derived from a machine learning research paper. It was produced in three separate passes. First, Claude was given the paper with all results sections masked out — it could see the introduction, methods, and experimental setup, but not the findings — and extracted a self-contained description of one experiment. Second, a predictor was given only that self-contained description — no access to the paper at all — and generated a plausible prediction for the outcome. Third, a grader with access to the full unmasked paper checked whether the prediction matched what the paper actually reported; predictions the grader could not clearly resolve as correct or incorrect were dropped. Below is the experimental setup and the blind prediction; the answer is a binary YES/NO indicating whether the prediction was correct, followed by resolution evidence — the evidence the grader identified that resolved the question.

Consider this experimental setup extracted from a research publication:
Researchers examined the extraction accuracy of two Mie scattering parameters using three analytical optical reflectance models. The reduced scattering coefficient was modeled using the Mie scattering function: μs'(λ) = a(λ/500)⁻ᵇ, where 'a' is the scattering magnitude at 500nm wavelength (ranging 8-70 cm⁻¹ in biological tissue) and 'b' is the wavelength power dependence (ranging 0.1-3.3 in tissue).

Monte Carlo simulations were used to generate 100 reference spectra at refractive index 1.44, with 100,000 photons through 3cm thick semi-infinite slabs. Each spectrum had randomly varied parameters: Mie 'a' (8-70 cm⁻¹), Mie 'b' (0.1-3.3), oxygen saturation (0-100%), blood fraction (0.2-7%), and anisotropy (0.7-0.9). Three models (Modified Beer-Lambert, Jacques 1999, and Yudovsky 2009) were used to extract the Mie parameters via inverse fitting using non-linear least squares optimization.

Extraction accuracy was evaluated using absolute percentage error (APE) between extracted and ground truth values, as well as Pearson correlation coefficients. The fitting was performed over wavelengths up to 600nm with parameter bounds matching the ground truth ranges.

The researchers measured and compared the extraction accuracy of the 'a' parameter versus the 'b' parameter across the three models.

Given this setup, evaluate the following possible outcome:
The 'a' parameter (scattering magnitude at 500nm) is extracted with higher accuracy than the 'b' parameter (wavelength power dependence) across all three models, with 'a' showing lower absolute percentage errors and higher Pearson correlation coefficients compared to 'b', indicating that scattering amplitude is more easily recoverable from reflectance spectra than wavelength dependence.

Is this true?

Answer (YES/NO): NO